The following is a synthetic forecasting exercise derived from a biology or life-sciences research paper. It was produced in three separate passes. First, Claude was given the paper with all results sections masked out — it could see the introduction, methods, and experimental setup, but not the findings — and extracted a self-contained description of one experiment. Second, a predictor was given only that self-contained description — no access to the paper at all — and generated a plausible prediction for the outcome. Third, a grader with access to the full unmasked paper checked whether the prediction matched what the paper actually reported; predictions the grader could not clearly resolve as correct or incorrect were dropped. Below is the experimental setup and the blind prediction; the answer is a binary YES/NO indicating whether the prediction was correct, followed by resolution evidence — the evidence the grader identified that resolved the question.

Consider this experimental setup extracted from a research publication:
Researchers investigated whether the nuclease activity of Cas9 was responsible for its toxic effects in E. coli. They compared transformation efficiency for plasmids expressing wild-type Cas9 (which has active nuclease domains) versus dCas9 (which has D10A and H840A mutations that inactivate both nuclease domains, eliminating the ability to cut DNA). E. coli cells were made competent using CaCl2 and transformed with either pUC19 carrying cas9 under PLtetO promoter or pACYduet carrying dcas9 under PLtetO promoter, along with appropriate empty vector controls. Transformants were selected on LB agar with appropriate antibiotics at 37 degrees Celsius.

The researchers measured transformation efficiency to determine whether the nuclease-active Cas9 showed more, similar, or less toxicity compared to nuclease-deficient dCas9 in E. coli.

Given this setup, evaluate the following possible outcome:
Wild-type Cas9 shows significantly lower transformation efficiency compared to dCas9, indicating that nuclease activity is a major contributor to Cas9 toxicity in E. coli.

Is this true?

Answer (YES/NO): NO